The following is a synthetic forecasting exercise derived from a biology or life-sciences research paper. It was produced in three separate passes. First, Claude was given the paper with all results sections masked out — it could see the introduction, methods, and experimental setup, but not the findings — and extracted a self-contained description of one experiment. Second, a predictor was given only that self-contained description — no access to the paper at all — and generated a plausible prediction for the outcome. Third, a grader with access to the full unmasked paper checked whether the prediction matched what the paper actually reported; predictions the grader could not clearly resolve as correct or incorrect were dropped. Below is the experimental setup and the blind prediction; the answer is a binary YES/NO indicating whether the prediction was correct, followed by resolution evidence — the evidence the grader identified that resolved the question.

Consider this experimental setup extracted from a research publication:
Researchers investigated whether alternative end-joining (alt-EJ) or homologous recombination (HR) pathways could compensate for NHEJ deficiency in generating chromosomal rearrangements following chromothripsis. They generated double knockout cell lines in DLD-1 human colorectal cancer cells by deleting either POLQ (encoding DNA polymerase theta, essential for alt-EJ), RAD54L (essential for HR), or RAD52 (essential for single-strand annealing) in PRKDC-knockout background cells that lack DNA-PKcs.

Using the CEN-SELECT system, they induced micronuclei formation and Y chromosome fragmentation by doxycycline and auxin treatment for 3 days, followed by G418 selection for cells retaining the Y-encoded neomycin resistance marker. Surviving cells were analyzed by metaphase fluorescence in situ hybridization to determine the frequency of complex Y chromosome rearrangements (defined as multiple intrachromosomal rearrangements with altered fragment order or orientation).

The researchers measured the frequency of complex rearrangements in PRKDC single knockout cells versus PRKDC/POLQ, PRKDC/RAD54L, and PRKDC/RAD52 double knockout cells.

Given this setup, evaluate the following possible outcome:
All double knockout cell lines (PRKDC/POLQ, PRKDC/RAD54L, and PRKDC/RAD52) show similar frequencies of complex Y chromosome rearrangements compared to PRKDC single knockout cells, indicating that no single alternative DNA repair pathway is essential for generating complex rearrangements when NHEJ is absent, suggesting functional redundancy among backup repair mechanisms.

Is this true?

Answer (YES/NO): NO